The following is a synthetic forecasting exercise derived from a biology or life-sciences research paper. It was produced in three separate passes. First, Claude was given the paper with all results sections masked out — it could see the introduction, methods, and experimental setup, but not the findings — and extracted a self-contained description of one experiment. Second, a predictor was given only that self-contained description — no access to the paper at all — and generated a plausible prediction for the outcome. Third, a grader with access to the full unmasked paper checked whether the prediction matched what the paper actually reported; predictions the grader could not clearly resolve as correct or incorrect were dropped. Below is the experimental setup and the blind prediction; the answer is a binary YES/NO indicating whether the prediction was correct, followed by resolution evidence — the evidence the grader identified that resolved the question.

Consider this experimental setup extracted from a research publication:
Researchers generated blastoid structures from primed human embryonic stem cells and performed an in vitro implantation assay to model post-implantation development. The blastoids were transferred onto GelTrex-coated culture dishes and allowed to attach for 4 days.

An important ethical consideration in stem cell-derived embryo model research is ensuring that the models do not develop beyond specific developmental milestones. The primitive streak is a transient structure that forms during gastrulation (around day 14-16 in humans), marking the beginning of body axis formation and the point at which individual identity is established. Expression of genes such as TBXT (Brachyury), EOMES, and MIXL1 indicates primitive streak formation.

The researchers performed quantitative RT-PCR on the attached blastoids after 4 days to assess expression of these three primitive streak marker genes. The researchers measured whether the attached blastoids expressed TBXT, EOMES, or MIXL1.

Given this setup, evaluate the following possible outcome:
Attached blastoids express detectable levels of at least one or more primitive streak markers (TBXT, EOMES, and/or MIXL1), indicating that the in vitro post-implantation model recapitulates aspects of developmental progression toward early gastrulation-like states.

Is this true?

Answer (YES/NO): NO